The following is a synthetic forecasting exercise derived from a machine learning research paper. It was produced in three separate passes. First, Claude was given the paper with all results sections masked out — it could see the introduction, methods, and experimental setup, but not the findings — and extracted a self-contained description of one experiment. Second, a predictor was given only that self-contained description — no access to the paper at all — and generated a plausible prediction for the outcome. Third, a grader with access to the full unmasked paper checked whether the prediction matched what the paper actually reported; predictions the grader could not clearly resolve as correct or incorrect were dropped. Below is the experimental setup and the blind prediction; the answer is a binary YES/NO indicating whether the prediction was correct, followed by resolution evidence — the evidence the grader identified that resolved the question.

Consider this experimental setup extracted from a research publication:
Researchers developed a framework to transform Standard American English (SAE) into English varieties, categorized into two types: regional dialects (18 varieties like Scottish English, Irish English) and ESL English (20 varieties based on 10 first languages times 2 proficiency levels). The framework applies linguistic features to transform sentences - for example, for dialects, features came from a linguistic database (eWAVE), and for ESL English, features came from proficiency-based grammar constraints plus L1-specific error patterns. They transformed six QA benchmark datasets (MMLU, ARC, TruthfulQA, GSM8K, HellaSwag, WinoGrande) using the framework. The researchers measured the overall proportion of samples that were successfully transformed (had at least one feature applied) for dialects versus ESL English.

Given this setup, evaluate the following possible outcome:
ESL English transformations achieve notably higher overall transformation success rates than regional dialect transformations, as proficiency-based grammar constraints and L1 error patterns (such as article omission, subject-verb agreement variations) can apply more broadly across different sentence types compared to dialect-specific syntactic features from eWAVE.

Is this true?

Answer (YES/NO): YES